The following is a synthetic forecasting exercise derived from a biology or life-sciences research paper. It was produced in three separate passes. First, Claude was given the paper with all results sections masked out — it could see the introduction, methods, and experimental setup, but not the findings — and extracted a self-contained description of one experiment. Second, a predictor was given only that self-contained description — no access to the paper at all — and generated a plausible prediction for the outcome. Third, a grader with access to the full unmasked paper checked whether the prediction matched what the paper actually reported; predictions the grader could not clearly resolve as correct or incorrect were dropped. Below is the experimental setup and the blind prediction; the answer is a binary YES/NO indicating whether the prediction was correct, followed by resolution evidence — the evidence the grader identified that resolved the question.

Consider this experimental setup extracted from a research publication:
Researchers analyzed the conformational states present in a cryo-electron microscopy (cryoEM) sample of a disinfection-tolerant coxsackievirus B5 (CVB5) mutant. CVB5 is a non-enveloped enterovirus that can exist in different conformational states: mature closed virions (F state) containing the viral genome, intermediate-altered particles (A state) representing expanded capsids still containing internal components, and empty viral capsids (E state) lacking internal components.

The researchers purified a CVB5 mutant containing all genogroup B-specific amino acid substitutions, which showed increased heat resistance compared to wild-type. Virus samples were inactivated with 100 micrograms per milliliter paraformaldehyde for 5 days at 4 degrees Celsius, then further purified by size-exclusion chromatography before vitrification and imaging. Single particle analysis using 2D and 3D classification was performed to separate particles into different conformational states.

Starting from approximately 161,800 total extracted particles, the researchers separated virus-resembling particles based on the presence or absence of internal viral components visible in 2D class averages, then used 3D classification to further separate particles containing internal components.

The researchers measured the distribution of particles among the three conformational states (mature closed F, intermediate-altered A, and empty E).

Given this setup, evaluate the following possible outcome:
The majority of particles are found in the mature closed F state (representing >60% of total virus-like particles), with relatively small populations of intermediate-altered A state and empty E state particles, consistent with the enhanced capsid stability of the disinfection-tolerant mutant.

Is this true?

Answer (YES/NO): NO